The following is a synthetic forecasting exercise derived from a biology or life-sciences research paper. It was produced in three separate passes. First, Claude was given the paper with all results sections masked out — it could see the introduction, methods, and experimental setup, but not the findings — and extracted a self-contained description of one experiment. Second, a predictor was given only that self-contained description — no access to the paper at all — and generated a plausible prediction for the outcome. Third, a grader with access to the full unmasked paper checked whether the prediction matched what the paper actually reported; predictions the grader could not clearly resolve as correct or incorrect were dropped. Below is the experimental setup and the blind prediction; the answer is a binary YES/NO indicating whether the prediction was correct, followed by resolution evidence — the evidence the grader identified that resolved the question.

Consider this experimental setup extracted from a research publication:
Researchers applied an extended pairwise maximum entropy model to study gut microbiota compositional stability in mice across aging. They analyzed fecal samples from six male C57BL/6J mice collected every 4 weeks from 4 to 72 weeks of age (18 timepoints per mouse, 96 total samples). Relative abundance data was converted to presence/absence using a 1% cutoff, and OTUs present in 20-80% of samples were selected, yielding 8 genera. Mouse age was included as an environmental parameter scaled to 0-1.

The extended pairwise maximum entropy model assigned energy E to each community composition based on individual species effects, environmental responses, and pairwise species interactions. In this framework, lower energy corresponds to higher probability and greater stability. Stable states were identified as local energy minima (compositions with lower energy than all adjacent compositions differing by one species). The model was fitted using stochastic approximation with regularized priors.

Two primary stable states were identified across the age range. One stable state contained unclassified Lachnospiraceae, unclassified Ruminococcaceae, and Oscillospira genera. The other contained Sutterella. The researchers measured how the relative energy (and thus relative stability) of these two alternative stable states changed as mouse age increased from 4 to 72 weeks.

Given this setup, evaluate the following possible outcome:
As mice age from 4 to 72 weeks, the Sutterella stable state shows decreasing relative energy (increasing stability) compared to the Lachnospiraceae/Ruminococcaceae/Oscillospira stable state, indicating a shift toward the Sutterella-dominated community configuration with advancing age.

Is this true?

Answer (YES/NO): YES